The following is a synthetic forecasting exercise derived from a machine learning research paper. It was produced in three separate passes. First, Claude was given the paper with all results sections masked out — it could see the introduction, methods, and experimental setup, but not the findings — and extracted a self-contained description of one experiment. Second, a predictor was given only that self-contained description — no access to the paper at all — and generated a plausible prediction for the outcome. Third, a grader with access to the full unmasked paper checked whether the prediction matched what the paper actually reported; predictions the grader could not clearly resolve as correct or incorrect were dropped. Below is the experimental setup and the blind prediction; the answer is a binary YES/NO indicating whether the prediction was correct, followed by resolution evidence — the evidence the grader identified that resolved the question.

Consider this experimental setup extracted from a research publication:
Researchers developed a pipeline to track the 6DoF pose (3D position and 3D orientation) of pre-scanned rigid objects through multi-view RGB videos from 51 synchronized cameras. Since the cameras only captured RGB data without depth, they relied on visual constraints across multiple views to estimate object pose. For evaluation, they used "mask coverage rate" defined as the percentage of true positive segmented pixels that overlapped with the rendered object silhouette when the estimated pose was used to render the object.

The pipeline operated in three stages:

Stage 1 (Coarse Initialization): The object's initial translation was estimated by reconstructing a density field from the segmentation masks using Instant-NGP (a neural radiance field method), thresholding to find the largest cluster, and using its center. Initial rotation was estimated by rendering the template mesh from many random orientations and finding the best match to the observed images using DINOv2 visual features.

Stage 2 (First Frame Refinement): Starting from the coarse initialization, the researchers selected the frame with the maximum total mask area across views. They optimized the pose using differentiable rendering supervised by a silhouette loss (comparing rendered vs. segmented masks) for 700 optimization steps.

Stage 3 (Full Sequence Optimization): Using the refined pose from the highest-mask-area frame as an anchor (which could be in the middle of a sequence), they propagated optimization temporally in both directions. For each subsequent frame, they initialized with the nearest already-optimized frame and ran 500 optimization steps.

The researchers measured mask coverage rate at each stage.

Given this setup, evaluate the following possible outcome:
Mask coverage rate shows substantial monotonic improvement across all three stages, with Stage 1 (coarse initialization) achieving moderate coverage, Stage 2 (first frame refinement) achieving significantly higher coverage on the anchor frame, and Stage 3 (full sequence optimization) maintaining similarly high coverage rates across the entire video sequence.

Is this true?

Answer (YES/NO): NO